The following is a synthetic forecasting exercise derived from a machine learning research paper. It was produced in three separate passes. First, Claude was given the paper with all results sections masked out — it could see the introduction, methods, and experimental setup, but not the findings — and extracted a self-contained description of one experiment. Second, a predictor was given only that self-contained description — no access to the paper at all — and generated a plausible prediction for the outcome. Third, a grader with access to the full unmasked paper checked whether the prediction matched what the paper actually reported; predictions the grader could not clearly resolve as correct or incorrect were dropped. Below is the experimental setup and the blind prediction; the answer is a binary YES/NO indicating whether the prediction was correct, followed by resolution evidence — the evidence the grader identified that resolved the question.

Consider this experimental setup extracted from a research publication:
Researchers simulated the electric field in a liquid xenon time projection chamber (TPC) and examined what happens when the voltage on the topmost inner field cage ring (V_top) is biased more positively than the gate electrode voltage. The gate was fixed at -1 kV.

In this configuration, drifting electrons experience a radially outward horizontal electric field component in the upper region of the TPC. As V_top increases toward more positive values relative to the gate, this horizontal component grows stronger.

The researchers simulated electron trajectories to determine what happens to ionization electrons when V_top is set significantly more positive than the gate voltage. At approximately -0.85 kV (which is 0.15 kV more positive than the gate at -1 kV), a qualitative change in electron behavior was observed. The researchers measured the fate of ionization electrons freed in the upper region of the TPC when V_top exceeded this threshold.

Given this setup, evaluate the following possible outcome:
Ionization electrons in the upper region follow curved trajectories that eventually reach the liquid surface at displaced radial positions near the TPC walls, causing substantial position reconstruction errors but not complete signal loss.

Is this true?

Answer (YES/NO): NO